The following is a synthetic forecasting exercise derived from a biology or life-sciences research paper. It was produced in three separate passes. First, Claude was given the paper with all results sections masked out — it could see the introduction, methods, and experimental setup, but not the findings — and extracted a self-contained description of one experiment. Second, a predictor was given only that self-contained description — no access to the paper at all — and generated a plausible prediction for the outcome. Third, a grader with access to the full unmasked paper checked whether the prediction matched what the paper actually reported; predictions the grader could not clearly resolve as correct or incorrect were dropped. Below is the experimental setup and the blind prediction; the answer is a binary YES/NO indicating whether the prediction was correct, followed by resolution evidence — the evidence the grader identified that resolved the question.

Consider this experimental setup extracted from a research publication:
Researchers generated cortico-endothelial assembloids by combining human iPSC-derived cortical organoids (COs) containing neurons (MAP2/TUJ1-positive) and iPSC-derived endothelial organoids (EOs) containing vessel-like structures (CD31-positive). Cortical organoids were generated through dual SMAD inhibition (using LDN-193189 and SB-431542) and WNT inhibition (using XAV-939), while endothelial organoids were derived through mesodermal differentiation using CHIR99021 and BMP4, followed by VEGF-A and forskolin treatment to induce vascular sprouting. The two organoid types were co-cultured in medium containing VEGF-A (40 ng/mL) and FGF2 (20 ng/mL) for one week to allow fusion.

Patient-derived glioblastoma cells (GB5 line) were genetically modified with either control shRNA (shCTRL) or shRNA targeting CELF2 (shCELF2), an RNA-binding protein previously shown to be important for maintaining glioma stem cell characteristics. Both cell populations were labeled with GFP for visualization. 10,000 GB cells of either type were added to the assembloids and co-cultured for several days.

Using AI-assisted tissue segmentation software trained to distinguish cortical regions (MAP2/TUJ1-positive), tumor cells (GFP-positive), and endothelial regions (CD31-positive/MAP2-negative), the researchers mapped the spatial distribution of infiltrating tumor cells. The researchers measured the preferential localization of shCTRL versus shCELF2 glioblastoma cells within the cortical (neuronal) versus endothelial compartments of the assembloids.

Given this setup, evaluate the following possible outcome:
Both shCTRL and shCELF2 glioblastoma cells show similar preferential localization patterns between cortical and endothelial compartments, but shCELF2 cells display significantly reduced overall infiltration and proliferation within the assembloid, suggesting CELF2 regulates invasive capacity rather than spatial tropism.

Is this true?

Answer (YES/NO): NO